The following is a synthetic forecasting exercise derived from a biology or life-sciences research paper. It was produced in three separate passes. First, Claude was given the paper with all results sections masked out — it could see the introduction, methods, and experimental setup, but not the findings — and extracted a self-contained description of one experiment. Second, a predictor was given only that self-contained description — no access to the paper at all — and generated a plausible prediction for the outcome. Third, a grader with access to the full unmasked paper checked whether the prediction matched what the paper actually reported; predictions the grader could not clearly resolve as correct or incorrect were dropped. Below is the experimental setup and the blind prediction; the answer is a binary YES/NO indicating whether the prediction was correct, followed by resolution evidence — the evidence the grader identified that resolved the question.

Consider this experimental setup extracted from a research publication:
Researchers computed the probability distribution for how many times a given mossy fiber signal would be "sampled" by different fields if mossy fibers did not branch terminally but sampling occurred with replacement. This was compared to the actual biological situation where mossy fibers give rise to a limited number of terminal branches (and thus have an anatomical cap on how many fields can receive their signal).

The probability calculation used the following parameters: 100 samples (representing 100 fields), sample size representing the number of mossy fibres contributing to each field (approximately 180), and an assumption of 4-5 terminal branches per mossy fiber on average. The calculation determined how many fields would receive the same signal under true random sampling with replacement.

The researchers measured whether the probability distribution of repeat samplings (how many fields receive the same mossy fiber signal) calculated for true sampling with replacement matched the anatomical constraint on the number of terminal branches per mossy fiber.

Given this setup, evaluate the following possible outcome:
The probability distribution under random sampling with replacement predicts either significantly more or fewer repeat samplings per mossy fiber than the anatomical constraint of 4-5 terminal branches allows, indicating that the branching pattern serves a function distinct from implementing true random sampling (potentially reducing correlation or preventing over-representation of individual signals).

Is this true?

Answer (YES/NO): NO